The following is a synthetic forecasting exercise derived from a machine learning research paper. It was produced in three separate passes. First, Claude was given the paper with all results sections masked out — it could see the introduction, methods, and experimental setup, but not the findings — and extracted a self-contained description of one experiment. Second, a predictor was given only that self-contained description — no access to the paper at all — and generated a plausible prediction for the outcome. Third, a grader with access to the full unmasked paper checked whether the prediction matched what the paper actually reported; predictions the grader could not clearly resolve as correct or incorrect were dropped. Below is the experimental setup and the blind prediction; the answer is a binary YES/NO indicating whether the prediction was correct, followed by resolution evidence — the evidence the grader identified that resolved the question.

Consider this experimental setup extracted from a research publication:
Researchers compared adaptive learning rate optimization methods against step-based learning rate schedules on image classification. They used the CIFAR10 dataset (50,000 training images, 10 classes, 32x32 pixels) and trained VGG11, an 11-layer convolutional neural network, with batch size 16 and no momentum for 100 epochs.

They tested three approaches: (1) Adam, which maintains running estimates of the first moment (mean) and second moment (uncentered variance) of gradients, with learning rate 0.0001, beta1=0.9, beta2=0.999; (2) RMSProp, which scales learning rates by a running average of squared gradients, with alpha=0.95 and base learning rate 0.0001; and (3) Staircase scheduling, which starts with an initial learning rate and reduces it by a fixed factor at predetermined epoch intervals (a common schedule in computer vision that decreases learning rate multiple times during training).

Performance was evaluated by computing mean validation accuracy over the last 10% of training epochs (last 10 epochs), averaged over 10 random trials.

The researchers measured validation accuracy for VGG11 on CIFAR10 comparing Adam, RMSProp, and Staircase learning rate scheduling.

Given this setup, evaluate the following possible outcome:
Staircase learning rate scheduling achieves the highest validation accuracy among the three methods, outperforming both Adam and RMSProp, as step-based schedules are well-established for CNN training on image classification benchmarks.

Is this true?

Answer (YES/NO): YES